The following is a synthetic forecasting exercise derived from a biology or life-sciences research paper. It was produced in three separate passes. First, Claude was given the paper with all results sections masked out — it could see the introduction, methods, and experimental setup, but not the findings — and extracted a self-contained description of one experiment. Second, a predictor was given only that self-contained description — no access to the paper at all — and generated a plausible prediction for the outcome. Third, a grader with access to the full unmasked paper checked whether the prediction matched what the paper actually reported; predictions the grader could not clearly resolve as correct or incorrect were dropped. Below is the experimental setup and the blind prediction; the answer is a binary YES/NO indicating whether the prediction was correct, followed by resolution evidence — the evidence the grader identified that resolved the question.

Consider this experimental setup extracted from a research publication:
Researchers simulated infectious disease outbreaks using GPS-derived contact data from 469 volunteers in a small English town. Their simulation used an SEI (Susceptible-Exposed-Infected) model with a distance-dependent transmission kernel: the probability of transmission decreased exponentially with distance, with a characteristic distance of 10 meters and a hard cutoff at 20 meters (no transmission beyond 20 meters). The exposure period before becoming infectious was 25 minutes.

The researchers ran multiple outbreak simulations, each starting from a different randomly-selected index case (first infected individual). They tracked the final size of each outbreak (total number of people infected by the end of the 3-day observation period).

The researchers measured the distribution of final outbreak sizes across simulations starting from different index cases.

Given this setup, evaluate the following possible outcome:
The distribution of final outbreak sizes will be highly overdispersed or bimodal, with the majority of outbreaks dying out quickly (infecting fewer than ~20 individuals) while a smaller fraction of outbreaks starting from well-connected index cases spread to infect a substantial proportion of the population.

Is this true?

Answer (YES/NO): NO